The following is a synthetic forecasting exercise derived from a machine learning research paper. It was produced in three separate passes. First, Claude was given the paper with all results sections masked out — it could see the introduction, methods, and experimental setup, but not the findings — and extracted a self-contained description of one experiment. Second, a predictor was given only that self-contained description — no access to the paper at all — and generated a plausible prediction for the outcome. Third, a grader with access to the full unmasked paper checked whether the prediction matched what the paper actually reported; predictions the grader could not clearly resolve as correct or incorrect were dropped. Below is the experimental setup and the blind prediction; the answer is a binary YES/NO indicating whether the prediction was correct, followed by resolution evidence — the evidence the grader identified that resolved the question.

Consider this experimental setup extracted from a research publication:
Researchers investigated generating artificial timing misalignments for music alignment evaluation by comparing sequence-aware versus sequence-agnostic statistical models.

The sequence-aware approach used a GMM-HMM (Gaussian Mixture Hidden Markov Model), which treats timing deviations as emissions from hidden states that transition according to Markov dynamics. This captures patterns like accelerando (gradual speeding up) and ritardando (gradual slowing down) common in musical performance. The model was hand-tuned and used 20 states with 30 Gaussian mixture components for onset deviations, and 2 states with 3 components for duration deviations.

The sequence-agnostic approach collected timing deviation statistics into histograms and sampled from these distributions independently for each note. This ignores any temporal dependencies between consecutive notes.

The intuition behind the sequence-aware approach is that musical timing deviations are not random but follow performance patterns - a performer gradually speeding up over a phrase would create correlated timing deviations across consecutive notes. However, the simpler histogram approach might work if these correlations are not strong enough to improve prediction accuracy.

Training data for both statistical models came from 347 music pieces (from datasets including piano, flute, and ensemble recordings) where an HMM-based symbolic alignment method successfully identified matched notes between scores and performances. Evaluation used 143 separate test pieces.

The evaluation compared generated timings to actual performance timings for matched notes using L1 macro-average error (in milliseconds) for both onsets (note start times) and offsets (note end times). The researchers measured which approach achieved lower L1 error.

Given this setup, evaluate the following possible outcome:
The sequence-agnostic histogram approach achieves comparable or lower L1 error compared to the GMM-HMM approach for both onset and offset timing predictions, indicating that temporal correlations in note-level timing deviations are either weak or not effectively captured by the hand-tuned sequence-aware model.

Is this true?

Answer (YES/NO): YES